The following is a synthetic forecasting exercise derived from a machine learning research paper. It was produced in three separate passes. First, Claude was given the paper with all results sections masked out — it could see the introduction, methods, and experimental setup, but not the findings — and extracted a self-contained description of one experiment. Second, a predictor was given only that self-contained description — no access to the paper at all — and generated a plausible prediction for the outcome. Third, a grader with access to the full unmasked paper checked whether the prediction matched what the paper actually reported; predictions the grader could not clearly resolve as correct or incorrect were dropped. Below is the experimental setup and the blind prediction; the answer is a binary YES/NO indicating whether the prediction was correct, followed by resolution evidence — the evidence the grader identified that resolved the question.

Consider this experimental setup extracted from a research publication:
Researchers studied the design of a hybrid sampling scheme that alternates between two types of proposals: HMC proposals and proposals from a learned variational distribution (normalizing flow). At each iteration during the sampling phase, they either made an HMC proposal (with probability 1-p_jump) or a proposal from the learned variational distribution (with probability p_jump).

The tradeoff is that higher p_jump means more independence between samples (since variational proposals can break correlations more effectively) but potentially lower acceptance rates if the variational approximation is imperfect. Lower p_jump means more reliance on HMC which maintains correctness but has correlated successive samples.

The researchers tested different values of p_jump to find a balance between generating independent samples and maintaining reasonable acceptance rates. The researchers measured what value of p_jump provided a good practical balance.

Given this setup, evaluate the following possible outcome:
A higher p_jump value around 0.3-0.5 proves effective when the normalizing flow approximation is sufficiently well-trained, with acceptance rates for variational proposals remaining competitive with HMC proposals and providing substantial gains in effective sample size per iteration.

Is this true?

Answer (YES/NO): NO